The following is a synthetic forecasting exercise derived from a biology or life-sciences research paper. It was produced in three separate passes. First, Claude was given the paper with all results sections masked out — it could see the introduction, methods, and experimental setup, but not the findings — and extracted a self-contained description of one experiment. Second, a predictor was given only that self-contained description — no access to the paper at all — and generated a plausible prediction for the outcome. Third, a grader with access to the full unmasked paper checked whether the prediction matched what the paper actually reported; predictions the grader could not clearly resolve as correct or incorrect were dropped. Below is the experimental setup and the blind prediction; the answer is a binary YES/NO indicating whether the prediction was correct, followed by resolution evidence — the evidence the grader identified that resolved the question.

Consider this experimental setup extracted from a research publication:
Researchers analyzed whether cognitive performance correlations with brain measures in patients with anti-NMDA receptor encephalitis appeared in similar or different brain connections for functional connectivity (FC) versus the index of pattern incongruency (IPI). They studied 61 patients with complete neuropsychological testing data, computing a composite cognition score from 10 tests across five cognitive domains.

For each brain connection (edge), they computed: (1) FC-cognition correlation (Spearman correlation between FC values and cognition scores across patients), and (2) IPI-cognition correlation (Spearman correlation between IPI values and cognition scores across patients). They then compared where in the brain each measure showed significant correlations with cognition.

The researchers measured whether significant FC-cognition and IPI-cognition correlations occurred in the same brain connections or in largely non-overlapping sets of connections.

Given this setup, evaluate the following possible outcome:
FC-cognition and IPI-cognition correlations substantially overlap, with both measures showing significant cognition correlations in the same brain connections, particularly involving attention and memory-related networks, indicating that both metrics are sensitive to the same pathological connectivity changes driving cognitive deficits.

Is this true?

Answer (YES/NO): NO